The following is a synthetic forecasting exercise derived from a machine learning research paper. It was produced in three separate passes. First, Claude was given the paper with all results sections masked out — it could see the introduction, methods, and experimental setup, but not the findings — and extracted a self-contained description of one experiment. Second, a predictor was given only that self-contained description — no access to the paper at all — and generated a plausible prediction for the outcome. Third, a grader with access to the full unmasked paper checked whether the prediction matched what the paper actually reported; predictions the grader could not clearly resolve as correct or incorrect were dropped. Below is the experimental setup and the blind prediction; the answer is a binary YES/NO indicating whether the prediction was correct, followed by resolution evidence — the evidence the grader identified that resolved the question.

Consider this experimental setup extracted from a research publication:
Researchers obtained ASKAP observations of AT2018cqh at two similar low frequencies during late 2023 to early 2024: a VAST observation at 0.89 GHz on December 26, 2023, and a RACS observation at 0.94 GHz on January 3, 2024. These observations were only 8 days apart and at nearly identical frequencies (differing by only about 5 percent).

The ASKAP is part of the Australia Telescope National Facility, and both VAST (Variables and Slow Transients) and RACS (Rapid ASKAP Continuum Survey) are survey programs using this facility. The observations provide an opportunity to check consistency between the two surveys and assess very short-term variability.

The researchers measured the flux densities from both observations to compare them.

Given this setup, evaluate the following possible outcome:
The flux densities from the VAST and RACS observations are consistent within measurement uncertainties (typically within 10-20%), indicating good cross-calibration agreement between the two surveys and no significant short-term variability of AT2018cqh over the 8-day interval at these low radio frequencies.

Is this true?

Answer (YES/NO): NO